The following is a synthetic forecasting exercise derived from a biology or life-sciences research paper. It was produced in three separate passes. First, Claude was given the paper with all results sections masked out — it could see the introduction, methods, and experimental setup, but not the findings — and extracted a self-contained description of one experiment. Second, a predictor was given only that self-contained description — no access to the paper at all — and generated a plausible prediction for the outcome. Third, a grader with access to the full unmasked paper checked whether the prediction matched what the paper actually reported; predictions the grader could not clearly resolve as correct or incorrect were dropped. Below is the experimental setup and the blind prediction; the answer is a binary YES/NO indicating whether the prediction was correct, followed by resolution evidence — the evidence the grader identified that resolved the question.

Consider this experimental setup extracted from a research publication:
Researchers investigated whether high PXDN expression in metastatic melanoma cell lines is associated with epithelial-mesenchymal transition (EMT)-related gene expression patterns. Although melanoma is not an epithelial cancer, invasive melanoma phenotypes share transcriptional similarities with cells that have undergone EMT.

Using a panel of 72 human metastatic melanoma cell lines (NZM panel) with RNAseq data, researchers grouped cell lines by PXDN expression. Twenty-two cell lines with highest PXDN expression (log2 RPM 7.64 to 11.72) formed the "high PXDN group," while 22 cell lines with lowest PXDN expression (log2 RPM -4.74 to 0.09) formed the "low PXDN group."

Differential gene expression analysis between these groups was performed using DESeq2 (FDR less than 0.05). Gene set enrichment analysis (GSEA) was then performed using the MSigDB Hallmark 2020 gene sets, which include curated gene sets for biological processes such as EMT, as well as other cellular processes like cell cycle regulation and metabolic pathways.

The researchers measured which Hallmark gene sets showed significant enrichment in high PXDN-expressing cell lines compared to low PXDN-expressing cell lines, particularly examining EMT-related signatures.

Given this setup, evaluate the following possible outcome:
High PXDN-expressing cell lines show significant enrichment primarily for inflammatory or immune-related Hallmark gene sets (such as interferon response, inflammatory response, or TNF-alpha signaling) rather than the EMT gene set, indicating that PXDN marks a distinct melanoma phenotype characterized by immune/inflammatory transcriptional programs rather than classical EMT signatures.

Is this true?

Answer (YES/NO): NO